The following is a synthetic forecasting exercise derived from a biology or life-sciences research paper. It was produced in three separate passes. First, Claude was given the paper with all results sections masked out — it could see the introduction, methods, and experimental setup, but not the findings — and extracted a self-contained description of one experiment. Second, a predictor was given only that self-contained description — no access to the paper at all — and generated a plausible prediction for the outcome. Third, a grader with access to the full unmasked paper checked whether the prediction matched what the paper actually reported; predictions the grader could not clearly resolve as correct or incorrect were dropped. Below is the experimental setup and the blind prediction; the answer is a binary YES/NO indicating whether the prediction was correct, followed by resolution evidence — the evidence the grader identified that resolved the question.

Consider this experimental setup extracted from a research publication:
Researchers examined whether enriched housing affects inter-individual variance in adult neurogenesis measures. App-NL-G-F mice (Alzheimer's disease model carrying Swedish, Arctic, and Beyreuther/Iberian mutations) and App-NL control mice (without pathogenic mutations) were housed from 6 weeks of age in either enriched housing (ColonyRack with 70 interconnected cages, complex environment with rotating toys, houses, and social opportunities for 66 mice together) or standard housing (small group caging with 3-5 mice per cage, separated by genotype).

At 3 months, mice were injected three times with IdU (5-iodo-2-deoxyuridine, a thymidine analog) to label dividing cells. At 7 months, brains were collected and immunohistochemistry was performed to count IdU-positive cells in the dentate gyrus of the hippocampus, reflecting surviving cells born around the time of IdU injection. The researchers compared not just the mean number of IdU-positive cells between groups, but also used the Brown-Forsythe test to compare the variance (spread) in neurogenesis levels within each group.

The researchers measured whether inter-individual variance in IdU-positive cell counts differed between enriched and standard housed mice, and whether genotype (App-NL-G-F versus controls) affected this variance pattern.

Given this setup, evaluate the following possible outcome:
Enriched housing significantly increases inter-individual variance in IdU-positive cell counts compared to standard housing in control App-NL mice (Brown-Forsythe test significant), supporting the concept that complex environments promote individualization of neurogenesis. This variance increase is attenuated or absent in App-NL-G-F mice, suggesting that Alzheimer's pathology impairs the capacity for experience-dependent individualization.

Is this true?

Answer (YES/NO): NO